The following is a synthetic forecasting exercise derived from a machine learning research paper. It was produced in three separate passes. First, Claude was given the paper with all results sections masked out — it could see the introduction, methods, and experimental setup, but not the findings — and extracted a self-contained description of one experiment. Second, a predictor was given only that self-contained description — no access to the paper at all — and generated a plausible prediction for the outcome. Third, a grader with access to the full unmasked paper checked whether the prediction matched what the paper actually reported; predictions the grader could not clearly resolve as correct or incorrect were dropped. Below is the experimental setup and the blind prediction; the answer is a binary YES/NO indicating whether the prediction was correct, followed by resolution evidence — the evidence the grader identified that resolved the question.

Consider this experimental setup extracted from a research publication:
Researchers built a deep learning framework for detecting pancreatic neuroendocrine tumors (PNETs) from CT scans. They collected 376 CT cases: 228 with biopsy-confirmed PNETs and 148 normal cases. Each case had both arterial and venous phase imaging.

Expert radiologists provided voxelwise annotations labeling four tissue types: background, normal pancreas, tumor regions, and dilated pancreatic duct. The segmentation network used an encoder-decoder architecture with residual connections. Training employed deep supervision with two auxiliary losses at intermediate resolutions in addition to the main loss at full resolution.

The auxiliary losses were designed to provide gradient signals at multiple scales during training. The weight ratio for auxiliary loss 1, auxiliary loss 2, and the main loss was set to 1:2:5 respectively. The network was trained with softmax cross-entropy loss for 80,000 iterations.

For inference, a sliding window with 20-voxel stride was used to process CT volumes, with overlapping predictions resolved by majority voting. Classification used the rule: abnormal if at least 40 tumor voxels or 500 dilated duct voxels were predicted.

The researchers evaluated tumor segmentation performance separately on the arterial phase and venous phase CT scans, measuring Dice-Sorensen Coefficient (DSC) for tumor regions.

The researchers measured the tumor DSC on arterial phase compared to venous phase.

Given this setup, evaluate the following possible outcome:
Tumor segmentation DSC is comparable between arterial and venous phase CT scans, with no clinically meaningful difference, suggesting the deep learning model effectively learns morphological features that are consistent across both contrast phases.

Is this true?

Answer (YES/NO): NO